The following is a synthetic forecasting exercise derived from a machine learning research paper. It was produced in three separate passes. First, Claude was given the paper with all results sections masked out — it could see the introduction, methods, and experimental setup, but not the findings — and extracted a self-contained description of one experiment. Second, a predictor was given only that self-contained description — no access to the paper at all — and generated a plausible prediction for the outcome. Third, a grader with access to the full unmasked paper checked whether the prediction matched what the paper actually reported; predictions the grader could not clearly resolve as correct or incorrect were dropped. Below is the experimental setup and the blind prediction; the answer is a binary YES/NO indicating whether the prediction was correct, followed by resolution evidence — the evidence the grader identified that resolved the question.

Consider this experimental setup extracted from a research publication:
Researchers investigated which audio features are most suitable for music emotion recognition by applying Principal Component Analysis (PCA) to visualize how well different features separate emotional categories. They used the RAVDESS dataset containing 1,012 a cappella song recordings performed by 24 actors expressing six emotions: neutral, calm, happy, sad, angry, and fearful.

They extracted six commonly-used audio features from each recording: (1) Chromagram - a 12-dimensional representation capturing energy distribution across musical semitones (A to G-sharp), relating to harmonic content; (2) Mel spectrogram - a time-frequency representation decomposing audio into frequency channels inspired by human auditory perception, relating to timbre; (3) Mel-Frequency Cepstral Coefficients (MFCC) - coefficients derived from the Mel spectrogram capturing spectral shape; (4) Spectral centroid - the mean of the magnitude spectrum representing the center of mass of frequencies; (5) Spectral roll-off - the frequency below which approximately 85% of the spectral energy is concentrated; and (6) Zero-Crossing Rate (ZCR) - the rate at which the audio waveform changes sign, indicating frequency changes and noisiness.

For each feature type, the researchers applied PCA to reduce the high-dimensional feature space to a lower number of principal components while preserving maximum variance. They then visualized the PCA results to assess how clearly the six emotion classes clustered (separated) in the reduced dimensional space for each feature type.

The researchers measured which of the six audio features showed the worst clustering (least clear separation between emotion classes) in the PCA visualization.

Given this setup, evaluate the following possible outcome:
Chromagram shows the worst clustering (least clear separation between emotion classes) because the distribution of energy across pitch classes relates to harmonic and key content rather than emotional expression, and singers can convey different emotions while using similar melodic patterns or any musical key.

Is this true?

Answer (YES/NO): NO